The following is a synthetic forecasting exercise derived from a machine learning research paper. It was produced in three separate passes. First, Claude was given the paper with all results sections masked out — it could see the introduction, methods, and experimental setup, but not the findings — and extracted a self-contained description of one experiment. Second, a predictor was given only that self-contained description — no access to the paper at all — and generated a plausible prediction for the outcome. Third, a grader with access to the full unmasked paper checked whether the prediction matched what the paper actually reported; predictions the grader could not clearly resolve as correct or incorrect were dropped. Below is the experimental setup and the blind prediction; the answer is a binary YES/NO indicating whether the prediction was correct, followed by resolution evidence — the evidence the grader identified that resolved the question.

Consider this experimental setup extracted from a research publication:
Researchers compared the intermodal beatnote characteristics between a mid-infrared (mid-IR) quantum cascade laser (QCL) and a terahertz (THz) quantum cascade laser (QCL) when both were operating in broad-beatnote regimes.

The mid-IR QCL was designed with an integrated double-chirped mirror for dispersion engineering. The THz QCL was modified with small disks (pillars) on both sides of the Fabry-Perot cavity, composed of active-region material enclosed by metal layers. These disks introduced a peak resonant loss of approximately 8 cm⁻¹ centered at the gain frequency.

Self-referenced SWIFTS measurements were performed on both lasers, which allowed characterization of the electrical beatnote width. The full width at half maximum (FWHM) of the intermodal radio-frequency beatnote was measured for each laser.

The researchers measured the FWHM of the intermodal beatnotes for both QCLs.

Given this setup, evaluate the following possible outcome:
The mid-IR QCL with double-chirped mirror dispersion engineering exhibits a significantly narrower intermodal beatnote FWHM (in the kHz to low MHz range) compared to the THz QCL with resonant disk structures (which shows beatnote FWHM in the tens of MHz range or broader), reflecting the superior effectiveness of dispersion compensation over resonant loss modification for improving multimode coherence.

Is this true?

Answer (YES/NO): NO